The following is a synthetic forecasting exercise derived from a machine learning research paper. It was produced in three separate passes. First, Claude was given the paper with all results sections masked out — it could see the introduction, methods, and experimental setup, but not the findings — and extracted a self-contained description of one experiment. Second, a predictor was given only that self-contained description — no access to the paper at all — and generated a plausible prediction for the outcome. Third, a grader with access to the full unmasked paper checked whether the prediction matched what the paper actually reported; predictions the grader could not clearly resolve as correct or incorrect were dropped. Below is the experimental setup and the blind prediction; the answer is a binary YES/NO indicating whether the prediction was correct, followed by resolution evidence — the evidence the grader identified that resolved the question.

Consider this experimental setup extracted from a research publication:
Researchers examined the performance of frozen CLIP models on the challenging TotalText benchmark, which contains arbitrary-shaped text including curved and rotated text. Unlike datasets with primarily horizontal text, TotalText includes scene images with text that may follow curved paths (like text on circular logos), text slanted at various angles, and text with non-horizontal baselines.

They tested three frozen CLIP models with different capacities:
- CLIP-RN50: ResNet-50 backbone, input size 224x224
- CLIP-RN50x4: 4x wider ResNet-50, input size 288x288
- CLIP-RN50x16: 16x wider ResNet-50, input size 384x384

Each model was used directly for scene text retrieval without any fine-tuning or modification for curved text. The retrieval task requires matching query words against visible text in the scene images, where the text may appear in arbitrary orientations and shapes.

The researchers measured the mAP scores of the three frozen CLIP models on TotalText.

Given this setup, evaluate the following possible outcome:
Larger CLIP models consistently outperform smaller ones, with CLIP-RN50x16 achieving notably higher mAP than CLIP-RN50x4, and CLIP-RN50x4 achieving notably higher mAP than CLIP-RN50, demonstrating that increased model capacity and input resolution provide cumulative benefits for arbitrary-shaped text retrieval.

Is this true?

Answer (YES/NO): NO